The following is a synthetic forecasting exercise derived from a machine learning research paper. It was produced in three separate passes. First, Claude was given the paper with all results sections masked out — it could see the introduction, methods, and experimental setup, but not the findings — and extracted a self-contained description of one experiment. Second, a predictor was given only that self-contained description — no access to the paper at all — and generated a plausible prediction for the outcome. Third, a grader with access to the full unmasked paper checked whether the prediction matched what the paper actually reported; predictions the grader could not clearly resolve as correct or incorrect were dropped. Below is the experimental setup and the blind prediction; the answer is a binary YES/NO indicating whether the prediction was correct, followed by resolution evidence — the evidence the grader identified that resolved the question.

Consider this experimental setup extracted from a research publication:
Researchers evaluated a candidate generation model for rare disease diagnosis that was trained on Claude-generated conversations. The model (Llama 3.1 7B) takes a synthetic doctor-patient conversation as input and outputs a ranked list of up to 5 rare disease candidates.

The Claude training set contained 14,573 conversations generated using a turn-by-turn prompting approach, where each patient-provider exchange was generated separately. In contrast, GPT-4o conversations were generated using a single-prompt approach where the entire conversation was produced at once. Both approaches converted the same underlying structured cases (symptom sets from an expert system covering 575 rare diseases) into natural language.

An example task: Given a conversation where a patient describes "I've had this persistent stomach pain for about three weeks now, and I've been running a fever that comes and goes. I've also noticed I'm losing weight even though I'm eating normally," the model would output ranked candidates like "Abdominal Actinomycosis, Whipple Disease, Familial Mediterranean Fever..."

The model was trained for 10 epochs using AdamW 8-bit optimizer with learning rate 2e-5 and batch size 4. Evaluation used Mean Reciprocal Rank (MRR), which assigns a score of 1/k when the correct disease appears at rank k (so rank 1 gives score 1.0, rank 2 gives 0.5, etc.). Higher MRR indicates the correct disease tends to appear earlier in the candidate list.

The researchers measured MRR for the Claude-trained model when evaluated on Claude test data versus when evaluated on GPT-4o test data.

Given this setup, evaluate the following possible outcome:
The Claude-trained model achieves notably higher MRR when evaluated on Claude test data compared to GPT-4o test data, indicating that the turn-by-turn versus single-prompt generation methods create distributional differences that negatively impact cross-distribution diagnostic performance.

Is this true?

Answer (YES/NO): YES